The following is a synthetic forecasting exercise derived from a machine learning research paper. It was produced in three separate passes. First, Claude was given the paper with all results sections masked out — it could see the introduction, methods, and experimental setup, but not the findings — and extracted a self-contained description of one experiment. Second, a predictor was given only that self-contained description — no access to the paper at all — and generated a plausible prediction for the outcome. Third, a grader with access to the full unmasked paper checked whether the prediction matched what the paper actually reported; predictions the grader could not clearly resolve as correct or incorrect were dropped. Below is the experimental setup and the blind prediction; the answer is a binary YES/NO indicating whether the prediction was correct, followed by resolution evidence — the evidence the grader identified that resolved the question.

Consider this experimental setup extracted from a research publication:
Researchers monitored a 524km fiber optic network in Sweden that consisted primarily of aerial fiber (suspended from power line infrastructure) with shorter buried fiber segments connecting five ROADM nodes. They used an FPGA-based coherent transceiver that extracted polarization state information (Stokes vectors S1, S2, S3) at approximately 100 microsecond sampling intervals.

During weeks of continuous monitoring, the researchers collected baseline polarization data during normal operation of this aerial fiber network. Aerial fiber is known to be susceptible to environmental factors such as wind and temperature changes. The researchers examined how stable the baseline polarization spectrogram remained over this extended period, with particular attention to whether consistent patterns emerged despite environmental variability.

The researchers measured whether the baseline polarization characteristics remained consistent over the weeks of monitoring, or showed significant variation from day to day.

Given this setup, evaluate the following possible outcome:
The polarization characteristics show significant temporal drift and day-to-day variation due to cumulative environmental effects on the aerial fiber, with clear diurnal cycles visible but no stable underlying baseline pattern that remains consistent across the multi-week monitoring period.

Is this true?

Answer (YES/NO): NO